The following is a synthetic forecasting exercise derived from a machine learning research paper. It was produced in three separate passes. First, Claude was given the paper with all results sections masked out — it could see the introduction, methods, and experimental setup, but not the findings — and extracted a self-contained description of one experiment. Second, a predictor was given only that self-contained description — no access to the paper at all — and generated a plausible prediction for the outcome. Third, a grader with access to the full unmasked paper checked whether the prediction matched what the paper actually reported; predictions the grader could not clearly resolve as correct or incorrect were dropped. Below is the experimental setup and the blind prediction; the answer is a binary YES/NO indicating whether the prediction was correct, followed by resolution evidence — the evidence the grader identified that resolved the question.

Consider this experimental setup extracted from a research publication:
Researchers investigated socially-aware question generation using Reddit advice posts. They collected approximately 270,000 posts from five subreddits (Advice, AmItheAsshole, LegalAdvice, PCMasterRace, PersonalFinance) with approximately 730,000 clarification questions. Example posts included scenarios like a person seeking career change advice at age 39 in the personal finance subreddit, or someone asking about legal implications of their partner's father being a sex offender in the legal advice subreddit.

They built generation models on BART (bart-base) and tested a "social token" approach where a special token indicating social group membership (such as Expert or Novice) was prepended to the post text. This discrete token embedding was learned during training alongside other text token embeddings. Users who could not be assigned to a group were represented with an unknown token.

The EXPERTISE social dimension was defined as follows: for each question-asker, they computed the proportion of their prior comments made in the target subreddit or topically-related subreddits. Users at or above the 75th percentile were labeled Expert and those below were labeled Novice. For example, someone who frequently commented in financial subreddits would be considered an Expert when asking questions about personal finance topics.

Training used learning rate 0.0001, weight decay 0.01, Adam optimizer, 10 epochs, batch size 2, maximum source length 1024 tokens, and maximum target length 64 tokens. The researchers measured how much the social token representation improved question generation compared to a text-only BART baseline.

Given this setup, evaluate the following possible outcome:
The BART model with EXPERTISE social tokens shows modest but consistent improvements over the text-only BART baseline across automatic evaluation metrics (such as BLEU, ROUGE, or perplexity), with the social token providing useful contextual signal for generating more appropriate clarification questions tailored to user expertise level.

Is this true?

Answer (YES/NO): NO